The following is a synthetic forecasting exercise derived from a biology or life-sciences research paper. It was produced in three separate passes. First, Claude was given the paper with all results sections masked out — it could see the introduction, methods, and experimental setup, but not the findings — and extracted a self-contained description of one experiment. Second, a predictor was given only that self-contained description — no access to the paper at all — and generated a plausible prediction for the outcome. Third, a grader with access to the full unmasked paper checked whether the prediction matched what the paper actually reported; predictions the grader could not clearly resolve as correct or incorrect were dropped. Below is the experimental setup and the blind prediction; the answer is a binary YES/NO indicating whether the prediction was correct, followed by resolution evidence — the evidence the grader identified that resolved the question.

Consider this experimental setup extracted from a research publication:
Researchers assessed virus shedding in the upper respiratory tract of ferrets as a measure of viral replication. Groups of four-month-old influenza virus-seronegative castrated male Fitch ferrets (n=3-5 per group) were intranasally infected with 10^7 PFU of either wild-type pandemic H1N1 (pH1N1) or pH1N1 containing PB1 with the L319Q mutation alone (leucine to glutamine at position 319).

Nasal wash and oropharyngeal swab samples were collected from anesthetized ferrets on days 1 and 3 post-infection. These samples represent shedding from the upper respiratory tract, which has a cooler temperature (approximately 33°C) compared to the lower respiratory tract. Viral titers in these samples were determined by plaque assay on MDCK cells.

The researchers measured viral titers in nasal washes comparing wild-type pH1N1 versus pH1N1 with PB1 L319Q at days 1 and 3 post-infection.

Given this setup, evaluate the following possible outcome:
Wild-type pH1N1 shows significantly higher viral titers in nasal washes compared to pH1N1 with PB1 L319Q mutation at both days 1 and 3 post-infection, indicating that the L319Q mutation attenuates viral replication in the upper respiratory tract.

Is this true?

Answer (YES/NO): NO